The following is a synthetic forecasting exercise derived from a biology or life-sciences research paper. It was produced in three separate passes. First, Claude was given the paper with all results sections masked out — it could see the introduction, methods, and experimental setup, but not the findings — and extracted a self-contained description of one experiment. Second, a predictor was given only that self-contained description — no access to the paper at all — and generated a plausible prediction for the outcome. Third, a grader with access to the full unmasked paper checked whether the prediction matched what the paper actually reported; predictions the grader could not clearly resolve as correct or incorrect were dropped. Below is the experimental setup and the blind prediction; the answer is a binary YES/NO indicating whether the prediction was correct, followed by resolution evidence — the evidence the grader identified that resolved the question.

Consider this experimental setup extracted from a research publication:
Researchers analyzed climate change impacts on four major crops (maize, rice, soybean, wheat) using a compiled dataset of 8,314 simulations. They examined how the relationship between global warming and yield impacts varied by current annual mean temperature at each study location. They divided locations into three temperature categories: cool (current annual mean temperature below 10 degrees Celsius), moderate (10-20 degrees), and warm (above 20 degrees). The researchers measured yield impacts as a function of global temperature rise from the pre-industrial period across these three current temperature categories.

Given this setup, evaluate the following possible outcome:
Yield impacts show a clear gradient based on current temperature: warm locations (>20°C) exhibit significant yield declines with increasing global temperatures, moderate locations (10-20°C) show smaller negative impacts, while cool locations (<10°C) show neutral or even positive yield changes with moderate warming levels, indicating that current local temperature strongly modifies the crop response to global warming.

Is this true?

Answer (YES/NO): YES